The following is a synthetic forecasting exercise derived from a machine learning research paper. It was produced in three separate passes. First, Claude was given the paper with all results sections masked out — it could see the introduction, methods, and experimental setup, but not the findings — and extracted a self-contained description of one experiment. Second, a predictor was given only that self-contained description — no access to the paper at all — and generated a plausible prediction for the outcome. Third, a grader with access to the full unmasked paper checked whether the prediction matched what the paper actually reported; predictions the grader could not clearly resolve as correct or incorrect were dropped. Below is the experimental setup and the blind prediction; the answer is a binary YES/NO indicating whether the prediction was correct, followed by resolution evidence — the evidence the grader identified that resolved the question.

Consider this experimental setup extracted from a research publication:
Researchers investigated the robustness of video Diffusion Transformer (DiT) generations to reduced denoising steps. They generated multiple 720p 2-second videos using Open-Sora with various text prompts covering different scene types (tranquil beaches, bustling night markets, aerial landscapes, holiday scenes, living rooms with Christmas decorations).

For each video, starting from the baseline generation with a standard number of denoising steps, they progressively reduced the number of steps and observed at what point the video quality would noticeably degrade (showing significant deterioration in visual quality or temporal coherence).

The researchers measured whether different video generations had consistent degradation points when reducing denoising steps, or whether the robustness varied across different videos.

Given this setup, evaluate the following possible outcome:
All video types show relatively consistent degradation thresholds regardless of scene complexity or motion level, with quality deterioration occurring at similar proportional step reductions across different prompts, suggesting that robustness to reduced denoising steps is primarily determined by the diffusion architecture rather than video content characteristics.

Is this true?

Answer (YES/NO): NO